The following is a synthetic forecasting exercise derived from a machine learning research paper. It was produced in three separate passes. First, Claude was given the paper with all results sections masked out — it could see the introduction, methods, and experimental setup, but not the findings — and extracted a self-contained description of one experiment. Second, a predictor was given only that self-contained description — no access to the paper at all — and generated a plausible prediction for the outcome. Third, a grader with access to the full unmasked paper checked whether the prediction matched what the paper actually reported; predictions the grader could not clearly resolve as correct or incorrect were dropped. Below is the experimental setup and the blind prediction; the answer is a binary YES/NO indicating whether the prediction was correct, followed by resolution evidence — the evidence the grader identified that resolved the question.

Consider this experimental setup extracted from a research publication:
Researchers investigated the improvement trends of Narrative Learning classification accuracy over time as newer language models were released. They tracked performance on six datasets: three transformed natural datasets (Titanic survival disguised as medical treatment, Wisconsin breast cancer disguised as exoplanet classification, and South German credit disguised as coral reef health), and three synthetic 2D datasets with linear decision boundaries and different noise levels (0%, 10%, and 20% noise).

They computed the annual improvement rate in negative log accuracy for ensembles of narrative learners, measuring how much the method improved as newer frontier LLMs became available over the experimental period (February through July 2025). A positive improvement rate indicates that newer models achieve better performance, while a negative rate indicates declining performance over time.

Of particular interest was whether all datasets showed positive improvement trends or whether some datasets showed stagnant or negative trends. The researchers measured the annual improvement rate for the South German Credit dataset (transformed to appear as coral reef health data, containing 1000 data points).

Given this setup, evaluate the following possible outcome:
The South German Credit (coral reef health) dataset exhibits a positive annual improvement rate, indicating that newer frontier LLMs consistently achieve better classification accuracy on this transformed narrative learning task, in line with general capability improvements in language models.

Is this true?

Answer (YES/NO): NO